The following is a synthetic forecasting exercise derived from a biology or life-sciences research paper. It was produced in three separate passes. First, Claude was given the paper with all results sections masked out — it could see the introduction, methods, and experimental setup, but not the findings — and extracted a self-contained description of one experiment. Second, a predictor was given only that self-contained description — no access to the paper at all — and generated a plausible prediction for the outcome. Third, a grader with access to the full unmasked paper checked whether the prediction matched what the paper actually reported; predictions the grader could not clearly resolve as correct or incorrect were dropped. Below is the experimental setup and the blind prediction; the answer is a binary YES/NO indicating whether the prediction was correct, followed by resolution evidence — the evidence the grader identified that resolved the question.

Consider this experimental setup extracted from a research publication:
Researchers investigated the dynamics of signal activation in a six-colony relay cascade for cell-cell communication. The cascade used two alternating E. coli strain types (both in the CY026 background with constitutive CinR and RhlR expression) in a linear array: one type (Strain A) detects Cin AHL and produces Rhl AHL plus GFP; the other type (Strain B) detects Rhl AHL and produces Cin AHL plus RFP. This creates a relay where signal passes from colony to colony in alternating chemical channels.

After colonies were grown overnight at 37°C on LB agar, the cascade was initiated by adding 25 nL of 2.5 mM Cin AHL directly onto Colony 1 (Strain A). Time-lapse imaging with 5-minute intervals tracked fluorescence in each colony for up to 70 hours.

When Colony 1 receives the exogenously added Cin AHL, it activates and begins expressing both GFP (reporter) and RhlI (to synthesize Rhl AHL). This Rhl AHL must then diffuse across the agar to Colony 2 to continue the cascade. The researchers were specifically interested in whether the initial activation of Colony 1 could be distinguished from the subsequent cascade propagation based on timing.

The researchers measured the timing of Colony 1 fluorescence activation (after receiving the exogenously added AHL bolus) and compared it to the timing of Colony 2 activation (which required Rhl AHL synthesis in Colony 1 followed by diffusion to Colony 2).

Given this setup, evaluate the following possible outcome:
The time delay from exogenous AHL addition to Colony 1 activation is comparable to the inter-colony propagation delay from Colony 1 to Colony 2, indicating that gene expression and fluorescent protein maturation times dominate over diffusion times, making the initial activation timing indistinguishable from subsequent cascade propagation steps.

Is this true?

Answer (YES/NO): NO